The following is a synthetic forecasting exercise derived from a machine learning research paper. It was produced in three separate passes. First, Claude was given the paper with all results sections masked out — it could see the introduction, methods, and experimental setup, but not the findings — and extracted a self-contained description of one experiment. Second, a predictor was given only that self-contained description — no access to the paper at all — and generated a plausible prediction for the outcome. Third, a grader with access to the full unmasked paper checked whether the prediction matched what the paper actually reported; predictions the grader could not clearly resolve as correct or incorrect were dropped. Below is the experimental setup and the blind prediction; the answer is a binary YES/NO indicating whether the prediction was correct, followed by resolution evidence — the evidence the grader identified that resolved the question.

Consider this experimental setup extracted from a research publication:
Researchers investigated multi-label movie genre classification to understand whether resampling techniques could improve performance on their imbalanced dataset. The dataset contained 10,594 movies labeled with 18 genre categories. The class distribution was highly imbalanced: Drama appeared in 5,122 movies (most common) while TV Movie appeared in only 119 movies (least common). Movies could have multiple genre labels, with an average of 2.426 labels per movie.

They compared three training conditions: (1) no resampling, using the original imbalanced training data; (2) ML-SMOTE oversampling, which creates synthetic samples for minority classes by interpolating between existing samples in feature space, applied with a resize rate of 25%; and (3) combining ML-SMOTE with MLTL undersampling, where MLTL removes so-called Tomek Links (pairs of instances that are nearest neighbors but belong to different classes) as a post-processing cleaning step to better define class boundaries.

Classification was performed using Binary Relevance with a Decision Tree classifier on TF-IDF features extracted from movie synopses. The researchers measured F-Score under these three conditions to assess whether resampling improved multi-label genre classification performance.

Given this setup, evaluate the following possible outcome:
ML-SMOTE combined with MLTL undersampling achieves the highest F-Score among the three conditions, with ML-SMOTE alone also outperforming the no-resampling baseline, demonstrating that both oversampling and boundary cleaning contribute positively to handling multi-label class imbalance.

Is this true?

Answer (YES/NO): NO